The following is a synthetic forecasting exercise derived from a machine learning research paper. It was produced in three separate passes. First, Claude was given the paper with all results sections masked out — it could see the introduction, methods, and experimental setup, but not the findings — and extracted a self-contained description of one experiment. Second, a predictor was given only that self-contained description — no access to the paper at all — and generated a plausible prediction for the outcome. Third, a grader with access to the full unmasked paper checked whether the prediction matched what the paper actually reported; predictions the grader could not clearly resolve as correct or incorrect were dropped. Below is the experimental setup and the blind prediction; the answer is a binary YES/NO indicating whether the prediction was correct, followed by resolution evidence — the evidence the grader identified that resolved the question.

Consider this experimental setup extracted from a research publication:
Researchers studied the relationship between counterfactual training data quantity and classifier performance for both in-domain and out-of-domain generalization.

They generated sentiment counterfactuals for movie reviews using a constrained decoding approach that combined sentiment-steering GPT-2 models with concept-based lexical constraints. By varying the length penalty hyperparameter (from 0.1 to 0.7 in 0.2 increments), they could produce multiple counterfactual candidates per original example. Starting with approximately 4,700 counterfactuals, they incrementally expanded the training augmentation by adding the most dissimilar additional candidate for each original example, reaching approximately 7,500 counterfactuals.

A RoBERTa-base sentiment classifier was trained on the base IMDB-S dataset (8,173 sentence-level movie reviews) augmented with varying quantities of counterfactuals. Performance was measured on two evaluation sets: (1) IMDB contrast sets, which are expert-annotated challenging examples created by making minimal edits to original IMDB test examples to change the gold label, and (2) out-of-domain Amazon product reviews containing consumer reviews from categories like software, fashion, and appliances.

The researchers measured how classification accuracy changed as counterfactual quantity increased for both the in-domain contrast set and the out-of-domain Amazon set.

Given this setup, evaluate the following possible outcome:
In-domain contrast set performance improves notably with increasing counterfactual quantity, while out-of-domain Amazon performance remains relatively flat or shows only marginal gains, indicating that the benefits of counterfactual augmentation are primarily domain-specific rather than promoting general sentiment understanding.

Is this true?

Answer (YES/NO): YES